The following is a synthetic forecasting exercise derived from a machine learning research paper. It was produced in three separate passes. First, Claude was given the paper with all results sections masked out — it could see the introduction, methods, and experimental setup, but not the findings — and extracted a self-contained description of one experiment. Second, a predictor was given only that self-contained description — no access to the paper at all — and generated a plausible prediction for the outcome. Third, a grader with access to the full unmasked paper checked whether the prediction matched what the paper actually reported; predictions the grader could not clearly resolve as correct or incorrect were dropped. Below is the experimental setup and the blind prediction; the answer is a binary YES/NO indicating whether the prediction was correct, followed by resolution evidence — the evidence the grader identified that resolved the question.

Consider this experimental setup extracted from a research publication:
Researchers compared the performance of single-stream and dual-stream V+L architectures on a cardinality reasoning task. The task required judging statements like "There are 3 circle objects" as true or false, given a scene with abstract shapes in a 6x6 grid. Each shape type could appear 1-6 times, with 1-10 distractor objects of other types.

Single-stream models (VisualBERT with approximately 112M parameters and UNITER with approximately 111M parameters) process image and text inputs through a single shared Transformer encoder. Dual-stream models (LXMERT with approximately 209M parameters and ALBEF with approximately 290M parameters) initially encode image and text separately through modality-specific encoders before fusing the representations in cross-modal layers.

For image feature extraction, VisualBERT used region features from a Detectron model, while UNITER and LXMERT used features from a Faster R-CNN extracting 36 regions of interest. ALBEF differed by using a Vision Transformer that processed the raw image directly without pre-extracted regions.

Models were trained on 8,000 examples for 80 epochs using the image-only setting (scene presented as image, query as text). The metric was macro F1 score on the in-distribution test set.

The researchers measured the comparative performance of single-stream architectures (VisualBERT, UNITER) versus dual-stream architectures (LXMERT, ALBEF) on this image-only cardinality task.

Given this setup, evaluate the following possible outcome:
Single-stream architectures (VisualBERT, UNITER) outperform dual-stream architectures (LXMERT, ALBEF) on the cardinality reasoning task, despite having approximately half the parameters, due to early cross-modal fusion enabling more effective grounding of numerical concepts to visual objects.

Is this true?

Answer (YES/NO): NO